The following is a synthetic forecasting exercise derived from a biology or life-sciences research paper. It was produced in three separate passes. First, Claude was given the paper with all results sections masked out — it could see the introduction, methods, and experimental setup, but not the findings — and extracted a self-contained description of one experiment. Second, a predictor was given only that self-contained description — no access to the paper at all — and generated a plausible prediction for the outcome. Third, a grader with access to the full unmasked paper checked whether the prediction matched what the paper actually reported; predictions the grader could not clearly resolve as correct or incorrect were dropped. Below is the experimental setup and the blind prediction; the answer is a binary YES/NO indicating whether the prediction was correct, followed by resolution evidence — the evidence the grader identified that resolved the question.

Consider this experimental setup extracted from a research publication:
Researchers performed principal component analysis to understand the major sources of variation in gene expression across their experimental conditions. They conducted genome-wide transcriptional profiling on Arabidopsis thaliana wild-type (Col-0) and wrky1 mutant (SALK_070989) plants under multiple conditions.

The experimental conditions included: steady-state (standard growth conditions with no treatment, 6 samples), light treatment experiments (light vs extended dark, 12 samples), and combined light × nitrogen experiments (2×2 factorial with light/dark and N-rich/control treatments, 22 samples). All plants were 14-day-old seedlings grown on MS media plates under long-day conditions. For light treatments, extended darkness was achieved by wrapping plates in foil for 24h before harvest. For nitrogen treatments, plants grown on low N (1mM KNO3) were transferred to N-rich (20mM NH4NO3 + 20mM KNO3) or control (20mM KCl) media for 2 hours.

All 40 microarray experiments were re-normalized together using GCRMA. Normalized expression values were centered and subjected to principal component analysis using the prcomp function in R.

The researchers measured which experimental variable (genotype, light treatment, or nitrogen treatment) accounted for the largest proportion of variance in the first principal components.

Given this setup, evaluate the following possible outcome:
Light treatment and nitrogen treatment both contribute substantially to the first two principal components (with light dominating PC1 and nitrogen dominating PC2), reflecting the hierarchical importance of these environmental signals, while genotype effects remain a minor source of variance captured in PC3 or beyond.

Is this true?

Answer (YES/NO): YES